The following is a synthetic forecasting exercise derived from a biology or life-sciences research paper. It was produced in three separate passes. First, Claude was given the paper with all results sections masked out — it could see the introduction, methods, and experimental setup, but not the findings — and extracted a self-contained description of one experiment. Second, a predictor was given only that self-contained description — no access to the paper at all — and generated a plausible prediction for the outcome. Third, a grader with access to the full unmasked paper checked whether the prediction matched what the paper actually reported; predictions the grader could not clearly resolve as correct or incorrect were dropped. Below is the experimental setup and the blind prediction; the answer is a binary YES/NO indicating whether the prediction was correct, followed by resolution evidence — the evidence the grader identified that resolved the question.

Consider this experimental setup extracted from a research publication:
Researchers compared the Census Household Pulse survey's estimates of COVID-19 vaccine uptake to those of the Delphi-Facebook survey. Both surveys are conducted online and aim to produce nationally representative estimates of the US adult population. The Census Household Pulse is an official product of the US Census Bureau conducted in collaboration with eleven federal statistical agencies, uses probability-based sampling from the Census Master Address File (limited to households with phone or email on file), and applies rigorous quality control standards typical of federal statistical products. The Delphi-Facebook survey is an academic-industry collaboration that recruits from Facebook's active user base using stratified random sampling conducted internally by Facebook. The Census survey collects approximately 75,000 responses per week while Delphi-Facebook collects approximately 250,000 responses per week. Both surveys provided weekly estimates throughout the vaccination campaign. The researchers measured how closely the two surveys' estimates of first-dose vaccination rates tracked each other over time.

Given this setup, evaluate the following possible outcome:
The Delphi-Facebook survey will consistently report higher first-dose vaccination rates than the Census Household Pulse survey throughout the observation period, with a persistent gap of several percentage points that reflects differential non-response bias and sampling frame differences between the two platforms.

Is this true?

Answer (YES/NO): YES